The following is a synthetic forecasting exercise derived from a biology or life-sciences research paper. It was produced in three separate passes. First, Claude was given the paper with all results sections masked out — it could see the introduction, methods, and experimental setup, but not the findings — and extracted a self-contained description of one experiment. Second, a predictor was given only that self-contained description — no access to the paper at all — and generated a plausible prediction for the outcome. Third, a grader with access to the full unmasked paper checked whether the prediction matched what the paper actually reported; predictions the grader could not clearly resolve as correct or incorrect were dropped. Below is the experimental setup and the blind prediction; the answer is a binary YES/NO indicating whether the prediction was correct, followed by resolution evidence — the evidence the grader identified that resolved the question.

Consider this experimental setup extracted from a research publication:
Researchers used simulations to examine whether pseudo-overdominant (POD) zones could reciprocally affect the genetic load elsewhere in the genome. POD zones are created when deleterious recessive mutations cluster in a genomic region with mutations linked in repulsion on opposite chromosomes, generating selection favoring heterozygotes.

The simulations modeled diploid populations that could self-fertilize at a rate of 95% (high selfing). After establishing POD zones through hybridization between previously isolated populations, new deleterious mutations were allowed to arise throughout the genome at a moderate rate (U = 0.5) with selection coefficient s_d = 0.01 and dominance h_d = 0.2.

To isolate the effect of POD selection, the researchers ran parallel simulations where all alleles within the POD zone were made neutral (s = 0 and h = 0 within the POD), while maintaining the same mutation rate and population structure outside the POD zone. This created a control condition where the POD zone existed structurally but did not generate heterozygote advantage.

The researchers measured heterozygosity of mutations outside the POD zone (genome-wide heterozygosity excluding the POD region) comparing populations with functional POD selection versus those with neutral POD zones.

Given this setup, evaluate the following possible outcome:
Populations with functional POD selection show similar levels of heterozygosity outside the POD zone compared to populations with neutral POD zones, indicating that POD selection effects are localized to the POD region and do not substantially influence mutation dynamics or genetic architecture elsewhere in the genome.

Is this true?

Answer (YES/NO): NO